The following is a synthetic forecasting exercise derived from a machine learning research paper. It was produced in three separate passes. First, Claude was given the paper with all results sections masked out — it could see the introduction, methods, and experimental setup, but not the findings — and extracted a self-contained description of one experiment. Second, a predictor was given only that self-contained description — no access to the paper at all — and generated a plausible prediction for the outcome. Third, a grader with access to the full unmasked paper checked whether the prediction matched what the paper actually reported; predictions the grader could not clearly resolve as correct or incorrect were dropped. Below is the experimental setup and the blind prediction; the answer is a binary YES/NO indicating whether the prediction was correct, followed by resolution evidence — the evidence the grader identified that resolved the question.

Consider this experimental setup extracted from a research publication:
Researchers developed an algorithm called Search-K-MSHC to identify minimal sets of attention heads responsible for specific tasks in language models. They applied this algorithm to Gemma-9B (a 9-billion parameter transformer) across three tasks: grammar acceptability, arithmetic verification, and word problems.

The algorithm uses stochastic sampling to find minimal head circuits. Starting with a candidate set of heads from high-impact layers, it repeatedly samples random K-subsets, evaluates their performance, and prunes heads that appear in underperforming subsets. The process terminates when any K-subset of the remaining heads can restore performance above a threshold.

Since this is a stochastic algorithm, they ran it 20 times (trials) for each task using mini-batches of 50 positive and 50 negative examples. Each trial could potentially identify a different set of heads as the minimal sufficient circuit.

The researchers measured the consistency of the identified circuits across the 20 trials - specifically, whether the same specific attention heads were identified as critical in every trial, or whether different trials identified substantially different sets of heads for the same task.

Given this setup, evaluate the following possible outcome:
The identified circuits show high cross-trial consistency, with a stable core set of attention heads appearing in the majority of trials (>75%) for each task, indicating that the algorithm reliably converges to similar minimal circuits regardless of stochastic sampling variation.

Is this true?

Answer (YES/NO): NO